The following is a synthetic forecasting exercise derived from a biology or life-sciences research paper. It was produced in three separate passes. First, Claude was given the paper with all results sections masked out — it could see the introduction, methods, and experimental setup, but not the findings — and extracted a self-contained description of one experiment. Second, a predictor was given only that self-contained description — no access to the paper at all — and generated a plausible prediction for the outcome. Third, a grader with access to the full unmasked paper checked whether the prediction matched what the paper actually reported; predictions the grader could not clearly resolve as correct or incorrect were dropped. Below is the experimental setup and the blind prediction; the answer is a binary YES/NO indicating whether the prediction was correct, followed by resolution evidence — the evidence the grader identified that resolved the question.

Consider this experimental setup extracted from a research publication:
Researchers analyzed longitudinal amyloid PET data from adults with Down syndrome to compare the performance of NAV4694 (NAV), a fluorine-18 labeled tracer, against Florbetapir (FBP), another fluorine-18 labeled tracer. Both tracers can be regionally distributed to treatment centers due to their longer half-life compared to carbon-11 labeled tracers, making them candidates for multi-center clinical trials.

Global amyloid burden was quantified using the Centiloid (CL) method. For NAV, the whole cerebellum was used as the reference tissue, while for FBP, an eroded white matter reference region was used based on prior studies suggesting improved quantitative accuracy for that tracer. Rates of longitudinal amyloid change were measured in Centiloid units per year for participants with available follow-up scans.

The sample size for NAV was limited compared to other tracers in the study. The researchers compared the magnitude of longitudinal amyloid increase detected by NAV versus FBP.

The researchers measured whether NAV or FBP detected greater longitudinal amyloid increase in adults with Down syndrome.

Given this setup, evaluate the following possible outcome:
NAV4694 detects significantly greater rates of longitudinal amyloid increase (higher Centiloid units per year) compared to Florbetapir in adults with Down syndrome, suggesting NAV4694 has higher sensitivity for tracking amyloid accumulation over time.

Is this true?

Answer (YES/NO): NO